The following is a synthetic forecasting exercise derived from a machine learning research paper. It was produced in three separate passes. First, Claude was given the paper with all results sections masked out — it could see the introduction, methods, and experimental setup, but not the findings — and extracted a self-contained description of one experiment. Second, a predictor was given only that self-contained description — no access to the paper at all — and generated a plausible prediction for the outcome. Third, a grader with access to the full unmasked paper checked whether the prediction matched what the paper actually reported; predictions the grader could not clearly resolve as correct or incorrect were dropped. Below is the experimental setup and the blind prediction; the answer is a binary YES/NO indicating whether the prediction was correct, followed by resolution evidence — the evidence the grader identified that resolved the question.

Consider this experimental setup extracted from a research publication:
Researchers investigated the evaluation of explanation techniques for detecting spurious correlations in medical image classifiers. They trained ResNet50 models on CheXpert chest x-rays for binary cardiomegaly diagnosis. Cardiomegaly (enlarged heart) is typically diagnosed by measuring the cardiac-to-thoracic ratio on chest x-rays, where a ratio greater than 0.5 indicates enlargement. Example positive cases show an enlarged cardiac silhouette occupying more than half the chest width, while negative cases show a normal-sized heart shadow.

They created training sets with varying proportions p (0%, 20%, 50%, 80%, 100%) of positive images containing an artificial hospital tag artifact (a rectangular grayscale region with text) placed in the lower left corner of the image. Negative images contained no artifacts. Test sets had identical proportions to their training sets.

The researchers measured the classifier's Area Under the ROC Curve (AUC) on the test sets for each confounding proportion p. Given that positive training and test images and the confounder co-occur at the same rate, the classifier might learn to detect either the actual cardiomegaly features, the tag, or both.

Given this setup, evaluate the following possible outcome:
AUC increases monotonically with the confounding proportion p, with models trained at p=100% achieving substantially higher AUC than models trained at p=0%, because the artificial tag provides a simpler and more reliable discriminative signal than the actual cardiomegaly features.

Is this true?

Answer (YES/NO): YES